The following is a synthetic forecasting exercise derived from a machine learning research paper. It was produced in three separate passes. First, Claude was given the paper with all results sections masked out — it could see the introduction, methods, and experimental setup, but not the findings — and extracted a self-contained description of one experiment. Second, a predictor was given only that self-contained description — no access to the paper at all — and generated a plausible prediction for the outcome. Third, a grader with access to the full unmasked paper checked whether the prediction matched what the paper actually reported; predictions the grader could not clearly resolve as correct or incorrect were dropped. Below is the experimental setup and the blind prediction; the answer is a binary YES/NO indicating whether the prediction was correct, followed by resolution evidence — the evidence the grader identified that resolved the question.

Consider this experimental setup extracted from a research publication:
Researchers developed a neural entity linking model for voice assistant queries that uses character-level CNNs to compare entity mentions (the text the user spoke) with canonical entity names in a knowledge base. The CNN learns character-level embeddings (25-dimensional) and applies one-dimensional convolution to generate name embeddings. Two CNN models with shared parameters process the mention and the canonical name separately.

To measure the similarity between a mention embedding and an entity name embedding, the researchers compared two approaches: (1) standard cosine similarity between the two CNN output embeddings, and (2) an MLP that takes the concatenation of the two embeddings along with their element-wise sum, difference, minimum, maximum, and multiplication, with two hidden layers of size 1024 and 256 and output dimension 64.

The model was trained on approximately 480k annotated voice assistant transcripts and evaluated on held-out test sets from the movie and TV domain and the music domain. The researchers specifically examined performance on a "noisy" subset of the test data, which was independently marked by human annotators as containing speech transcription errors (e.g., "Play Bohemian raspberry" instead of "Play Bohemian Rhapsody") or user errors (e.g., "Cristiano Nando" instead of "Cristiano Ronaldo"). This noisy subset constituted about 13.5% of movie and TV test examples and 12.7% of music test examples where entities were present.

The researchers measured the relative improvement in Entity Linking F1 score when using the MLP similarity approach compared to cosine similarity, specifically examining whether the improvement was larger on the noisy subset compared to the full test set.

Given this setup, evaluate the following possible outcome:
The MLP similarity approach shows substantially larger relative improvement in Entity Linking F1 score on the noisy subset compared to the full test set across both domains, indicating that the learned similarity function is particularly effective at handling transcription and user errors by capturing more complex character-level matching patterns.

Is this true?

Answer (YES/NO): YES